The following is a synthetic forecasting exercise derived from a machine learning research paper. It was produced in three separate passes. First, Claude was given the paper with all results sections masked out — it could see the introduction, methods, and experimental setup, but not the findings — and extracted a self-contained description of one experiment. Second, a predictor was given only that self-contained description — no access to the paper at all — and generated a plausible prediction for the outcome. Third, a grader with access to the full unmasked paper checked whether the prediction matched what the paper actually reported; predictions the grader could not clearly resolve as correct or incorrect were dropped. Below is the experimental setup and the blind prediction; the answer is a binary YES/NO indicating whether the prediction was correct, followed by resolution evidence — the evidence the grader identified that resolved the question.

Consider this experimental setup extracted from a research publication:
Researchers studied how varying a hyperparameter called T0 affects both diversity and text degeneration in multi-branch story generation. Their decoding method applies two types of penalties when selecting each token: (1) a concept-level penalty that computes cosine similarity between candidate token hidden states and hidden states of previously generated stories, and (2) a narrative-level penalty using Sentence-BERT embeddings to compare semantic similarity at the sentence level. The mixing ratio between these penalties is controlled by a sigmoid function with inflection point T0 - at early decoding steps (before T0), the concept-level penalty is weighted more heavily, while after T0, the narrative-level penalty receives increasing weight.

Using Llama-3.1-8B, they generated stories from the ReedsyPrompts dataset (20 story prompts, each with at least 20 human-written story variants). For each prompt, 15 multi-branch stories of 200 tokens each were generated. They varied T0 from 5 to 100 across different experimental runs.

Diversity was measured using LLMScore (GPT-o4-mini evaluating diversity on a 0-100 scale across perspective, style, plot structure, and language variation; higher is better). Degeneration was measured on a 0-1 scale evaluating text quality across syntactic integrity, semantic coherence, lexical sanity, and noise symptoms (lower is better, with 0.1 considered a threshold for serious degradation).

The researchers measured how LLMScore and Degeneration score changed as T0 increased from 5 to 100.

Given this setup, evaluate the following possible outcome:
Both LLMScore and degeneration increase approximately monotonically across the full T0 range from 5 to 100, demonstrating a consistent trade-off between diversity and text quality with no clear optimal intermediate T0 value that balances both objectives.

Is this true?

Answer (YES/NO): NO